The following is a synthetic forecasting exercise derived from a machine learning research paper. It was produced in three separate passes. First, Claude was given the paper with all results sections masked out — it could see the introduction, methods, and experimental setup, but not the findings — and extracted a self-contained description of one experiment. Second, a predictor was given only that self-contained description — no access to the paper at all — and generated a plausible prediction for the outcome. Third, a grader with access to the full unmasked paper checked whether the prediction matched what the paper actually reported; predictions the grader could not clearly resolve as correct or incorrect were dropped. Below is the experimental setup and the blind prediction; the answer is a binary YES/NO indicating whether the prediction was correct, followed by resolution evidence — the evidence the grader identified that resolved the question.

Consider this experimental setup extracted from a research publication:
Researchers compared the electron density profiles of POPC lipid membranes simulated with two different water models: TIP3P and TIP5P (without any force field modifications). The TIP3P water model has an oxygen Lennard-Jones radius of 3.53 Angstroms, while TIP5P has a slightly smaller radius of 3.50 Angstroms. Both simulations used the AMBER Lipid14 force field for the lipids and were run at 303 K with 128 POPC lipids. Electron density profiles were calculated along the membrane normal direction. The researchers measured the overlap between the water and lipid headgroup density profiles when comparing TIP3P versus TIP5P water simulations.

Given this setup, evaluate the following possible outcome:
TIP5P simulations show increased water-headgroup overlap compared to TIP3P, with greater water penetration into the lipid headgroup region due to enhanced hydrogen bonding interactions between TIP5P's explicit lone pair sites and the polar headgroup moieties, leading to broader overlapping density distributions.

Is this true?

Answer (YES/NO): NO